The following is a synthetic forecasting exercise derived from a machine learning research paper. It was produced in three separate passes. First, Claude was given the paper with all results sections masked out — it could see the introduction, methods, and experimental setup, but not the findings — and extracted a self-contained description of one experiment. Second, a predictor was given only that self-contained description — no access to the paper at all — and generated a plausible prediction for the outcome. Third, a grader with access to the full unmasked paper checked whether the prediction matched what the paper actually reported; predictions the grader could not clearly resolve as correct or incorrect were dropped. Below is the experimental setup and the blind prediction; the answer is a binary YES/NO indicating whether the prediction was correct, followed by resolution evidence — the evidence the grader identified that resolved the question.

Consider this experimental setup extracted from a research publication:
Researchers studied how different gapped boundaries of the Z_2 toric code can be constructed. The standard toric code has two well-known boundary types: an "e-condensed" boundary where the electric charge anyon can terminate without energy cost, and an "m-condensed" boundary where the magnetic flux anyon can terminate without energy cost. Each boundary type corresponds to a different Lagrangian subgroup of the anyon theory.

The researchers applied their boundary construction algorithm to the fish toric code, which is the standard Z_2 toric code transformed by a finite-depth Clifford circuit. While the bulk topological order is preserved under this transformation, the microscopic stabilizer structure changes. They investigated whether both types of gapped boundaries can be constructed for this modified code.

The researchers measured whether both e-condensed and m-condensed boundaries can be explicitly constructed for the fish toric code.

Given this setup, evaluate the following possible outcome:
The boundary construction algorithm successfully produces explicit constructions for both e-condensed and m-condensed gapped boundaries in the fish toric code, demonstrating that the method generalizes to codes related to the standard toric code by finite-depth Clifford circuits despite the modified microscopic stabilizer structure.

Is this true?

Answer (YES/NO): YES